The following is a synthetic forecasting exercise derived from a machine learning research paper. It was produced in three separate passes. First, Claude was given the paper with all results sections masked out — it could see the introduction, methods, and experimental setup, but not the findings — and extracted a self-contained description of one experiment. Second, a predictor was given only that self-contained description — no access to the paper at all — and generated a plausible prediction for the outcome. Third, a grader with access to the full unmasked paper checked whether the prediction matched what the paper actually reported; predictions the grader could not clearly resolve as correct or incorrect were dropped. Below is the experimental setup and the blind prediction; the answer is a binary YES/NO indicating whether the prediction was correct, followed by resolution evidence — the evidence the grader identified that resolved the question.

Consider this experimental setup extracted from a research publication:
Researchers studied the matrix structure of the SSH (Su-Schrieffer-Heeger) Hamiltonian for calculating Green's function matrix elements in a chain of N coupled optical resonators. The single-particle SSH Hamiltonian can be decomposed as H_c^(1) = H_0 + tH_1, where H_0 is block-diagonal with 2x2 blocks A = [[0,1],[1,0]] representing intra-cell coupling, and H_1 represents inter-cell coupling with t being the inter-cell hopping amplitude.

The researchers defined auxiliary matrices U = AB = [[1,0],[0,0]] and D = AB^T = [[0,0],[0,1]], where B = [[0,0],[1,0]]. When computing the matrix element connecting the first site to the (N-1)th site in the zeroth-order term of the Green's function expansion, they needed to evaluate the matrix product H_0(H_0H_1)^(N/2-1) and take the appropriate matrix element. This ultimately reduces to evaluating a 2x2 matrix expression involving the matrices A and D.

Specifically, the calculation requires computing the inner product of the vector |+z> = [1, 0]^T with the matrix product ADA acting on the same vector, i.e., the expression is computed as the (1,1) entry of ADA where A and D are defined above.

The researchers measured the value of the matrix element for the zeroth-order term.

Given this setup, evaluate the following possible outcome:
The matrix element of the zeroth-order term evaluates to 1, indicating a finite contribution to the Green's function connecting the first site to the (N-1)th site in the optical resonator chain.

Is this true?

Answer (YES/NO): NO